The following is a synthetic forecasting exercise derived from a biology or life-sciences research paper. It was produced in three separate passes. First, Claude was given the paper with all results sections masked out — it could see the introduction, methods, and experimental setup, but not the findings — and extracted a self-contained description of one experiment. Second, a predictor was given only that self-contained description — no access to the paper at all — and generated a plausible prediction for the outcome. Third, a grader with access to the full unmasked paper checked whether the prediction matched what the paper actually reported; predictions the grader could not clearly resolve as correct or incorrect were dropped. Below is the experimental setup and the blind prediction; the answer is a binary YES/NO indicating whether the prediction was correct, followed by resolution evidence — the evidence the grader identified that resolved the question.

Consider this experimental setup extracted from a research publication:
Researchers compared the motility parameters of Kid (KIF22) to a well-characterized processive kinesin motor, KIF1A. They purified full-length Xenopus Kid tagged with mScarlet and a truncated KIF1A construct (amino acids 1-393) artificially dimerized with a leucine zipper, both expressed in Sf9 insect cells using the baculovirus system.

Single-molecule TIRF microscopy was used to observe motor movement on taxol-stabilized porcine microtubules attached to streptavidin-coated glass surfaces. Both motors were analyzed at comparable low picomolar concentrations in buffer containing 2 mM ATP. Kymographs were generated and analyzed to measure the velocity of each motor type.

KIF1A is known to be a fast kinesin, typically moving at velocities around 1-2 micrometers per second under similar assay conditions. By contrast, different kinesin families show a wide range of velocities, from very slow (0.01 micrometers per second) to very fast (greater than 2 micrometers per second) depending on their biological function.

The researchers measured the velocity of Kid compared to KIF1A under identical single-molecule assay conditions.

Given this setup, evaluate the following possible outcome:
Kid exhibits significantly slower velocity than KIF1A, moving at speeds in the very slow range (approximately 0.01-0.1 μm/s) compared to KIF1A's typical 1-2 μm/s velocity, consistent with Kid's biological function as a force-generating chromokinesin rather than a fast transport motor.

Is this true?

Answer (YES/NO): YES